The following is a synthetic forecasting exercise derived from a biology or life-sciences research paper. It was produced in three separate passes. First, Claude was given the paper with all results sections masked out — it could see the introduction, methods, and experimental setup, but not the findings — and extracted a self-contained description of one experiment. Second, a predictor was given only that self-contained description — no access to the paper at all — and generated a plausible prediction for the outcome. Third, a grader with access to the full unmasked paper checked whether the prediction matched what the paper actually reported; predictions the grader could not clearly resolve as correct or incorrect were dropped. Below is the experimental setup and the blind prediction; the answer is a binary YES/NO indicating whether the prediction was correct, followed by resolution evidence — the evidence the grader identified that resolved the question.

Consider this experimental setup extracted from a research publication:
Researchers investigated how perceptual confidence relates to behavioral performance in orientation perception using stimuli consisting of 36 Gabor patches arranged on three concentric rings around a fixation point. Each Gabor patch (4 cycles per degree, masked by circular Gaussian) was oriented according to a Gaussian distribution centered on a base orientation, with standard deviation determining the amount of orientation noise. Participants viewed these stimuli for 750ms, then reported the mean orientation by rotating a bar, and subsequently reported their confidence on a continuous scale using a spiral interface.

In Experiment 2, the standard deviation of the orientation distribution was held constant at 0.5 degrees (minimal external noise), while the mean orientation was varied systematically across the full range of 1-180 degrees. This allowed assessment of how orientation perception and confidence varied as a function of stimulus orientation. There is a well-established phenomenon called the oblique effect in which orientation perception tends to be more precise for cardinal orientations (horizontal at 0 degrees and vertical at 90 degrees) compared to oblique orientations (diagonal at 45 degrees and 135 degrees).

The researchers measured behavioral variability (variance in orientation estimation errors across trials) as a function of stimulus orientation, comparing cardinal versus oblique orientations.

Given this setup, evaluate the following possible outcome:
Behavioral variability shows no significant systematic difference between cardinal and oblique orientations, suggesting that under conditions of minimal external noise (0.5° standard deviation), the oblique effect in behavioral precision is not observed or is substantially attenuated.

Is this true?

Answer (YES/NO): NO